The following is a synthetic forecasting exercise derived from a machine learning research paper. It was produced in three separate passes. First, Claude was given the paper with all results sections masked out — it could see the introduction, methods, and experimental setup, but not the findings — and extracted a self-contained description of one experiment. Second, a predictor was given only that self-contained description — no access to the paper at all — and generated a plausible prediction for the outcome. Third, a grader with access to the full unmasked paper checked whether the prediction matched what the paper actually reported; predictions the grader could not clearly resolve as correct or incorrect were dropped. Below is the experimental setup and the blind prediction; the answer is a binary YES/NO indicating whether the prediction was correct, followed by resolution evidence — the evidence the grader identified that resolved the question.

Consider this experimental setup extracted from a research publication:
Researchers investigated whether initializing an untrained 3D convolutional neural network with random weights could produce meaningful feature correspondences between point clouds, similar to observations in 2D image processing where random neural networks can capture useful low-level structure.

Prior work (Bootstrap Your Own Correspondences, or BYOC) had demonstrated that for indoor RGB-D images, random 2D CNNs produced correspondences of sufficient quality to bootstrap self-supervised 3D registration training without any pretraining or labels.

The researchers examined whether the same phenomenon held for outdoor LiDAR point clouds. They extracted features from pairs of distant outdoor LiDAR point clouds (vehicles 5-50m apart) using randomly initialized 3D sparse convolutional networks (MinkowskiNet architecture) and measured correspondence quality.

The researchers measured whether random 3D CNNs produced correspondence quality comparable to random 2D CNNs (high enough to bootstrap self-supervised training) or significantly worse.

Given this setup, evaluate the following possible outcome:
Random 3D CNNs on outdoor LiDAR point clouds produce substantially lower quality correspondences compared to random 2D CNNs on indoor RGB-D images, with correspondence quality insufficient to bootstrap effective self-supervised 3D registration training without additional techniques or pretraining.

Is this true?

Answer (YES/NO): YES